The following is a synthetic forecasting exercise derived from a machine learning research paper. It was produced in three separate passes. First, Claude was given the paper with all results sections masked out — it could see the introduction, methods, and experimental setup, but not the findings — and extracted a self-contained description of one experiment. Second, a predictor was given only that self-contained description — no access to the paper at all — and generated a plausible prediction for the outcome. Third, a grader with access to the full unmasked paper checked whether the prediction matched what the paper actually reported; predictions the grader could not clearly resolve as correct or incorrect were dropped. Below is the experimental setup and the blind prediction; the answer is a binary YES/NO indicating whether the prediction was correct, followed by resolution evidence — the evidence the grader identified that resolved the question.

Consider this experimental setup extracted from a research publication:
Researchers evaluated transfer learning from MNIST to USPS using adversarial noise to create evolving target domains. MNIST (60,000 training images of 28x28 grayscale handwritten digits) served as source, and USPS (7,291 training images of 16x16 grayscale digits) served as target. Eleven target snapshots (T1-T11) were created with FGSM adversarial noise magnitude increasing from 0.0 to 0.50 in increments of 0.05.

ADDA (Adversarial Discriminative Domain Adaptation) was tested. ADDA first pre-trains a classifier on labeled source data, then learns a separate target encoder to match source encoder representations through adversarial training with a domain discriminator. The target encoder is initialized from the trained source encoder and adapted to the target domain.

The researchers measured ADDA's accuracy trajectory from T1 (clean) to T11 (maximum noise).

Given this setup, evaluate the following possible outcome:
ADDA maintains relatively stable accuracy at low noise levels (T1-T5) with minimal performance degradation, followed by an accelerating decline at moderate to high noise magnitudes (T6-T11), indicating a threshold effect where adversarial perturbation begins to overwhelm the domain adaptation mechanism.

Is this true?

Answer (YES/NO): NO